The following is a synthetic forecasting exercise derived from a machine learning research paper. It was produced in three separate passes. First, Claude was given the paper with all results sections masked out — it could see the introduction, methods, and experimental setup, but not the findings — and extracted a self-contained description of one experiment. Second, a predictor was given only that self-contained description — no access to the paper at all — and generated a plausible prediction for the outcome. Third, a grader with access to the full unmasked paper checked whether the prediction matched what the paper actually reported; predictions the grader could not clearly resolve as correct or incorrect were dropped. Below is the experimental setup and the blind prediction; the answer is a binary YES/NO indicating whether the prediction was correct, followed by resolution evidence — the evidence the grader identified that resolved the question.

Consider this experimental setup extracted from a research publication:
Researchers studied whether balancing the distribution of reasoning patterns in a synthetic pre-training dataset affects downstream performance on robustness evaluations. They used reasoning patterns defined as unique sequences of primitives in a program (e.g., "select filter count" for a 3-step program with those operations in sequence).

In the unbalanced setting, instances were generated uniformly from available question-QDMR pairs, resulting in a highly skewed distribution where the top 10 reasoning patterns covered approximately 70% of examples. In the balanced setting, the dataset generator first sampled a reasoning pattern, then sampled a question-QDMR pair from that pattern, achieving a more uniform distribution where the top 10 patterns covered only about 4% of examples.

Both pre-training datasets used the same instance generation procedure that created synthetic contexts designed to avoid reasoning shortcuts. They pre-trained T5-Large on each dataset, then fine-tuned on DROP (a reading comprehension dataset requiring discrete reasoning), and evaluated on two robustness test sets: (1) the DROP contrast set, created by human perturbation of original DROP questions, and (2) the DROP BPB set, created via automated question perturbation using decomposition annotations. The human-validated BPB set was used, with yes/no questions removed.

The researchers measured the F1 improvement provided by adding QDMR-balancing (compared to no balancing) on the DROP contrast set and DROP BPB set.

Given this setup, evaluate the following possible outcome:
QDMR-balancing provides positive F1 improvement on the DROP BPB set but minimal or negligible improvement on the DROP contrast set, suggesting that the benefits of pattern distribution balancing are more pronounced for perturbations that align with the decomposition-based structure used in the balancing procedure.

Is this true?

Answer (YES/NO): NO